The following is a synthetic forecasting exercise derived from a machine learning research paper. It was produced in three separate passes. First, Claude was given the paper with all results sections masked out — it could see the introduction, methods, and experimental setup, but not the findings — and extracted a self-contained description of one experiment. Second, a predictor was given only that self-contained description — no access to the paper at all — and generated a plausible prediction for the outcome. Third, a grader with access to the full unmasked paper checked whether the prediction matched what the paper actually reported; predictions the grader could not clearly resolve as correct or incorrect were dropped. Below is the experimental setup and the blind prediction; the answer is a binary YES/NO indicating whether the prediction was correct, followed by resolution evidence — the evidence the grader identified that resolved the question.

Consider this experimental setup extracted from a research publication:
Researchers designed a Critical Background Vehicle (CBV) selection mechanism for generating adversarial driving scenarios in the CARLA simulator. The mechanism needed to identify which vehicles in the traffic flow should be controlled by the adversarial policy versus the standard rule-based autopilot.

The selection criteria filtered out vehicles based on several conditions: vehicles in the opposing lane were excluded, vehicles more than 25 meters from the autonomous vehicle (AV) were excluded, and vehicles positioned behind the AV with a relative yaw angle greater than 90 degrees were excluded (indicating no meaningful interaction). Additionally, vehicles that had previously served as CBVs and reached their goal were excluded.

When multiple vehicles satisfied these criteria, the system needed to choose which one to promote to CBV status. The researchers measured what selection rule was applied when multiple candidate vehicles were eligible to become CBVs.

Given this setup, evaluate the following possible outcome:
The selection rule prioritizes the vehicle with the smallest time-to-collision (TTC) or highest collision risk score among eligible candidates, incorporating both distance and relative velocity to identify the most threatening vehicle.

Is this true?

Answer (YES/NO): NO